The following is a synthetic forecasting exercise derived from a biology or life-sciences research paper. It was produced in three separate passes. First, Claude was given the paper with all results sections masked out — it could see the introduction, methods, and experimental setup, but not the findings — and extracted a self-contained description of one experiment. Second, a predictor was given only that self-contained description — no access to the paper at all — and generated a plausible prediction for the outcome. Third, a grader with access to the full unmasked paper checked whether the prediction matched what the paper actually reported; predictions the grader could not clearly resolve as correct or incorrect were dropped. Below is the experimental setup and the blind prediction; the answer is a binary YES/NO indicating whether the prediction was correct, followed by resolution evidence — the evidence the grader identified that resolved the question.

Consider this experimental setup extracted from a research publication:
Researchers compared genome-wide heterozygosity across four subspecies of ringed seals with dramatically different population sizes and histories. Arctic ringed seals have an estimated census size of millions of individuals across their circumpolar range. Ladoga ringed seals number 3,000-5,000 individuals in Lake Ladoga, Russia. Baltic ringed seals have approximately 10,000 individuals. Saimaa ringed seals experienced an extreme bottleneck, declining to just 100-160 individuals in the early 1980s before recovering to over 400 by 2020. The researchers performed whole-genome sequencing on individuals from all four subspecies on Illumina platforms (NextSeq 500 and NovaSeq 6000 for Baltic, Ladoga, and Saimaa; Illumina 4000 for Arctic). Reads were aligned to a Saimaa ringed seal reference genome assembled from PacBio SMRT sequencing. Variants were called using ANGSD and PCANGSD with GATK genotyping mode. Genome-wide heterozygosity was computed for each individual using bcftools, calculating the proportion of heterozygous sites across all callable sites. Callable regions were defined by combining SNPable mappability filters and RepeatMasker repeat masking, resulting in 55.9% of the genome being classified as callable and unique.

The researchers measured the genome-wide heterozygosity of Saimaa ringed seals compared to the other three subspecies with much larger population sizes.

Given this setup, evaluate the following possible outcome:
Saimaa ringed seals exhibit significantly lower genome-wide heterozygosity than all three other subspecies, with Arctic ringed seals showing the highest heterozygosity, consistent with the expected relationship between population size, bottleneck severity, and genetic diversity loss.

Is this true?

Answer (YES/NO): NO